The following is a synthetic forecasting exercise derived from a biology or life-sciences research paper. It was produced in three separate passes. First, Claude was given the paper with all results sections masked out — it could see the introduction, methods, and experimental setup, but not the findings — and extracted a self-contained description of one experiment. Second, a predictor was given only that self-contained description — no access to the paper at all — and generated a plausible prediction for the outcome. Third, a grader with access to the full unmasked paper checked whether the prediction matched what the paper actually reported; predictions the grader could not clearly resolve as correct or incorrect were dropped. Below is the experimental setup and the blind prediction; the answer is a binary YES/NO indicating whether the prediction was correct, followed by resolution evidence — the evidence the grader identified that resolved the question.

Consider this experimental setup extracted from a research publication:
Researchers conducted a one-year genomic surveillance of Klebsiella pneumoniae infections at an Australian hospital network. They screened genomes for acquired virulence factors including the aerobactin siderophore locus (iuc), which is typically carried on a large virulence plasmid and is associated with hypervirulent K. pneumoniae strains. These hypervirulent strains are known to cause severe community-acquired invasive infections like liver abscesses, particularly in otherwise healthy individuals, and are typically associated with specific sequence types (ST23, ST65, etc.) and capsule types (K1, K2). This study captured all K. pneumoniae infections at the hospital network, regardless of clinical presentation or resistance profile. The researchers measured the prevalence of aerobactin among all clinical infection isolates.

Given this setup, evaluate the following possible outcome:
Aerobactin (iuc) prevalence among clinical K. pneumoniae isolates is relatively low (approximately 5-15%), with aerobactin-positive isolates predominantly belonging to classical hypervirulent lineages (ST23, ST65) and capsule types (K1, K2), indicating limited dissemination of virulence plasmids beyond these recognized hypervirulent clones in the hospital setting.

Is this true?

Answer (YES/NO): NO